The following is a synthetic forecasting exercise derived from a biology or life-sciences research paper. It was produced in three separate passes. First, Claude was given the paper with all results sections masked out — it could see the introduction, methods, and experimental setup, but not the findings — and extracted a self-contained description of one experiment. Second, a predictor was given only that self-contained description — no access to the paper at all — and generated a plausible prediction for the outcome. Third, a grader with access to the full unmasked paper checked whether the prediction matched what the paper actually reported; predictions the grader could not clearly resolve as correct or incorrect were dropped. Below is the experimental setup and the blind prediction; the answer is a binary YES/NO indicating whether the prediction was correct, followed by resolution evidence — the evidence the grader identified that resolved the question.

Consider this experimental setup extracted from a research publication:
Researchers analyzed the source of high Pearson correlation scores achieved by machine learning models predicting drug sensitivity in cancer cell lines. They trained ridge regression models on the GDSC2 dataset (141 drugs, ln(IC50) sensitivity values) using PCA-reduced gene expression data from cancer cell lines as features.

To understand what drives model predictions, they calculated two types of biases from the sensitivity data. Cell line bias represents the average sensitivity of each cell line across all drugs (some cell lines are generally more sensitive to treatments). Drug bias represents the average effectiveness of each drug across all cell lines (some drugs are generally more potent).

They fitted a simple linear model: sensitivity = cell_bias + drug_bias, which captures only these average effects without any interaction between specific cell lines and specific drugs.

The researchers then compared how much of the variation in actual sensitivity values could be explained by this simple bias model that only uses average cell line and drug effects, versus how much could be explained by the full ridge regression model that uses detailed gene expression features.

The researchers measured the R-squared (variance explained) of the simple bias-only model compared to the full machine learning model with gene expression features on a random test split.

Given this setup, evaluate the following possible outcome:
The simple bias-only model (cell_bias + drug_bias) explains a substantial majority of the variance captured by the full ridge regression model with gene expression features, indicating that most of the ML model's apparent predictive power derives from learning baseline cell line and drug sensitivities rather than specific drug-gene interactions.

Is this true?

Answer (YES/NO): YES